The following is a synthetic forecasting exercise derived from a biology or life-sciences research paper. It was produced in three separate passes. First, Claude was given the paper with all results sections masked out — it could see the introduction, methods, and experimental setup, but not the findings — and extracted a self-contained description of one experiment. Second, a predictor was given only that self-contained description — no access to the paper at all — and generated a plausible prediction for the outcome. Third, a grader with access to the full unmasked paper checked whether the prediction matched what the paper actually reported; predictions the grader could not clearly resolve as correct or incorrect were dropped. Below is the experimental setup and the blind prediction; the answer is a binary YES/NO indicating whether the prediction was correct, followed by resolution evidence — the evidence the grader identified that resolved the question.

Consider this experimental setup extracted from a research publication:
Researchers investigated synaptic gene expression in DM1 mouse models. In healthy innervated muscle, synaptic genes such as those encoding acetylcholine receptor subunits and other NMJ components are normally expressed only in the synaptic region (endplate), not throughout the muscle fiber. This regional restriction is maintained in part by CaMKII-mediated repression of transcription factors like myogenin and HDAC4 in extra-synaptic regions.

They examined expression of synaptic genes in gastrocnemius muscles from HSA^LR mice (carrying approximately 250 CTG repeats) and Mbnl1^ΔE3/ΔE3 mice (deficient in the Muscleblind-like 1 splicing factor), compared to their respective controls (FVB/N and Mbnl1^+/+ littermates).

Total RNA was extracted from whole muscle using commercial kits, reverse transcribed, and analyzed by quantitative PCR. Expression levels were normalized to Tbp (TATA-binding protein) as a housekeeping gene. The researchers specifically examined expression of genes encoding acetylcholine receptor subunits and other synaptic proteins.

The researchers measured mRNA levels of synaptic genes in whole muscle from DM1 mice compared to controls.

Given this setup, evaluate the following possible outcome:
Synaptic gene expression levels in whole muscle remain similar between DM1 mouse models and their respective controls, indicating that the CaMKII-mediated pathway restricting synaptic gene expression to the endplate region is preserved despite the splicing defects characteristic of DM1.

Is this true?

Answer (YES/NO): NO